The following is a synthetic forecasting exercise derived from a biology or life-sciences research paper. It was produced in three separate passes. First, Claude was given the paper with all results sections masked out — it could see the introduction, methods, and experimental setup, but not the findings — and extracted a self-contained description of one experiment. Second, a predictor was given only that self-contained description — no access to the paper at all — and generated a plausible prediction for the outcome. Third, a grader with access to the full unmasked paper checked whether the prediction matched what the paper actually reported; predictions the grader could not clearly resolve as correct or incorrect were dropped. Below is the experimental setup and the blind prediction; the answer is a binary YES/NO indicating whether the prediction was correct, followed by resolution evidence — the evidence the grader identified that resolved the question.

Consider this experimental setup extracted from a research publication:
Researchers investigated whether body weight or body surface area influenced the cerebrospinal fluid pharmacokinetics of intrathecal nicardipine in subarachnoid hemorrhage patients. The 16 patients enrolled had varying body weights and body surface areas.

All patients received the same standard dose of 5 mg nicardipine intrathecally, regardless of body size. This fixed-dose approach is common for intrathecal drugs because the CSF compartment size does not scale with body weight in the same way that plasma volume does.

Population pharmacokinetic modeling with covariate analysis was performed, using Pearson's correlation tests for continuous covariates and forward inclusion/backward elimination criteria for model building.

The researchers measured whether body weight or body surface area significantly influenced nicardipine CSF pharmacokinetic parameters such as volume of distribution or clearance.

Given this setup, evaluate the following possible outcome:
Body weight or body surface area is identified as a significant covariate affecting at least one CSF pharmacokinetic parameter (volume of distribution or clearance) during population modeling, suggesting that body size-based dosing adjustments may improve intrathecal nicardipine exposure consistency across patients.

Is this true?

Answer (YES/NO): NO